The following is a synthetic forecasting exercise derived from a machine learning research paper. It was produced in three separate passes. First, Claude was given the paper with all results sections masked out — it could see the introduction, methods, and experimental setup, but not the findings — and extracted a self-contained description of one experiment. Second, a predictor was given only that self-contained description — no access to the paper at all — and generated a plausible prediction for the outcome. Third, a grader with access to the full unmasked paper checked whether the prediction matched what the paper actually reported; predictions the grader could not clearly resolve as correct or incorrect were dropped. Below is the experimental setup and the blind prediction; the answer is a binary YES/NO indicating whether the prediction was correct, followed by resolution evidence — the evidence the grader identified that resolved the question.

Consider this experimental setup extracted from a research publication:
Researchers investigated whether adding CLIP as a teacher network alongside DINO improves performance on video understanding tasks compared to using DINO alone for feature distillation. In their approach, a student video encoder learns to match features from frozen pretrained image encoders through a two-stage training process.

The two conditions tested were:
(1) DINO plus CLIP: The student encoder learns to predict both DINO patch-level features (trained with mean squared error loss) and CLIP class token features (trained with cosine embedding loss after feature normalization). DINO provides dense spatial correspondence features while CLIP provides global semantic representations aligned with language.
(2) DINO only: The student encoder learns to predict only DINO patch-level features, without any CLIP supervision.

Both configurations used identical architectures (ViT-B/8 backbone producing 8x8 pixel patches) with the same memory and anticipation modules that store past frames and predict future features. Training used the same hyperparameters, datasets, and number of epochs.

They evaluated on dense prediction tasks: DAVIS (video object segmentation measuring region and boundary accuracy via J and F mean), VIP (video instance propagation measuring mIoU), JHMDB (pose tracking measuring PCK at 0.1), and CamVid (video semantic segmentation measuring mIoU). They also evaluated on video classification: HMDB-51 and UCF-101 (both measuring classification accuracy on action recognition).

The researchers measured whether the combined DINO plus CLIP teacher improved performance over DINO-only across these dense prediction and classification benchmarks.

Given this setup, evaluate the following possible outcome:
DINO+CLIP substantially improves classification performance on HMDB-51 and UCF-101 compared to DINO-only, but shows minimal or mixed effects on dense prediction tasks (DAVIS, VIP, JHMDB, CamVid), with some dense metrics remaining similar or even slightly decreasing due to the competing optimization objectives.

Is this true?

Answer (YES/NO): YES